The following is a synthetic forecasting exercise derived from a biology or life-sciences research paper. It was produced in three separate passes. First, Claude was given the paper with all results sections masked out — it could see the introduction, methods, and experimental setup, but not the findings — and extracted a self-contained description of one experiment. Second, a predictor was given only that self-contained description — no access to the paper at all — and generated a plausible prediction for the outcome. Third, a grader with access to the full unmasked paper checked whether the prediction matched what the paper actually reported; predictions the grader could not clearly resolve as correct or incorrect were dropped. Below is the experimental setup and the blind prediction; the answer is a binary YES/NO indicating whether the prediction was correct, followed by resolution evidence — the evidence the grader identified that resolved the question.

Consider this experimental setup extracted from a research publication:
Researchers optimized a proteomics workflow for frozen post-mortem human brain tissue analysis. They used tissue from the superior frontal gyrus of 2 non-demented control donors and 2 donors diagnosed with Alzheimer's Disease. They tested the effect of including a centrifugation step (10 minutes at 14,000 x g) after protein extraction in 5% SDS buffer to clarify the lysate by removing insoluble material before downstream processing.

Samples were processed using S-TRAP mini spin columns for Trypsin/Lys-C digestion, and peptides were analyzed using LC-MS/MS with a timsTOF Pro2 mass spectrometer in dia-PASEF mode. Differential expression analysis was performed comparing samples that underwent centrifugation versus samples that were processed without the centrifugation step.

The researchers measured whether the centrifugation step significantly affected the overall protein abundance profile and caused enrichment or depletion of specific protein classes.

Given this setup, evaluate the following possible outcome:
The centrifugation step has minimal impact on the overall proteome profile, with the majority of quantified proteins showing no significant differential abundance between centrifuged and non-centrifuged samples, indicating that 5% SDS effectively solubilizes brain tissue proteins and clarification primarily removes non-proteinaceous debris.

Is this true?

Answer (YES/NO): YES